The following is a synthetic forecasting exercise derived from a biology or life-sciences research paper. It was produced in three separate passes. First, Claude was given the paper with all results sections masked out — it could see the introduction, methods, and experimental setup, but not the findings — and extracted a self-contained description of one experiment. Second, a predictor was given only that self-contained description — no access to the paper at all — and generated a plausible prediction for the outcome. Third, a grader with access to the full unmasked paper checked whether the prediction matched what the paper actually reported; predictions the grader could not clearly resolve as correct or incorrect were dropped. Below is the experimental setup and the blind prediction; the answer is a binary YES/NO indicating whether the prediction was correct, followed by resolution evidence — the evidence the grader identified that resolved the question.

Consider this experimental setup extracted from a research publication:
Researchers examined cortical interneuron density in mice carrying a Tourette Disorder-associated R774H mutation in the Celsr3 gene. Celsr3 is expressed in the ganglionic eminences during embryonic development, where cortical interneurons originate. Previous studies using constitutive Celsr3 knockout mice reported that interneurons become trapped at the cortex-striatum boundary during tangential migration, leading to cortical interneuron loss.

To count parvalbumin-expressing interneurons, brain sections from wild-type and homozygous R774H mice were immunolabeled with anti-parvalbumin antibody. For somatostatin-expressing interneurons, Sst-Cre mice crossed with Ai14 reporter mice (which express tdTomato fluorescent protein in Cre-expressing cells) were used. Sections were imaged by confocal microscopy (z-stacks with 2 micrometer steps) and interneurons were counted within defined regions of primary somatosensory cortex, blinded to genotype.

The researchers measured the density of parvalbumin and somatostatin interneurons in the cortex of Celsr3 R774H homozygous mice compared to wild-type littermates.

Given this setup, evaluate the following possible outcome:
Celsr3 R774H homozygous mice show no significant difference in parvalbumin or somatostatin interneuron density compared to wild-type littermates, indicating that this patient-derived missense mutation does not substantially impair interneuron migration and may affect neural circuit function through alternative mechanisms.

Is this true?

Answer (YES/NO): YES